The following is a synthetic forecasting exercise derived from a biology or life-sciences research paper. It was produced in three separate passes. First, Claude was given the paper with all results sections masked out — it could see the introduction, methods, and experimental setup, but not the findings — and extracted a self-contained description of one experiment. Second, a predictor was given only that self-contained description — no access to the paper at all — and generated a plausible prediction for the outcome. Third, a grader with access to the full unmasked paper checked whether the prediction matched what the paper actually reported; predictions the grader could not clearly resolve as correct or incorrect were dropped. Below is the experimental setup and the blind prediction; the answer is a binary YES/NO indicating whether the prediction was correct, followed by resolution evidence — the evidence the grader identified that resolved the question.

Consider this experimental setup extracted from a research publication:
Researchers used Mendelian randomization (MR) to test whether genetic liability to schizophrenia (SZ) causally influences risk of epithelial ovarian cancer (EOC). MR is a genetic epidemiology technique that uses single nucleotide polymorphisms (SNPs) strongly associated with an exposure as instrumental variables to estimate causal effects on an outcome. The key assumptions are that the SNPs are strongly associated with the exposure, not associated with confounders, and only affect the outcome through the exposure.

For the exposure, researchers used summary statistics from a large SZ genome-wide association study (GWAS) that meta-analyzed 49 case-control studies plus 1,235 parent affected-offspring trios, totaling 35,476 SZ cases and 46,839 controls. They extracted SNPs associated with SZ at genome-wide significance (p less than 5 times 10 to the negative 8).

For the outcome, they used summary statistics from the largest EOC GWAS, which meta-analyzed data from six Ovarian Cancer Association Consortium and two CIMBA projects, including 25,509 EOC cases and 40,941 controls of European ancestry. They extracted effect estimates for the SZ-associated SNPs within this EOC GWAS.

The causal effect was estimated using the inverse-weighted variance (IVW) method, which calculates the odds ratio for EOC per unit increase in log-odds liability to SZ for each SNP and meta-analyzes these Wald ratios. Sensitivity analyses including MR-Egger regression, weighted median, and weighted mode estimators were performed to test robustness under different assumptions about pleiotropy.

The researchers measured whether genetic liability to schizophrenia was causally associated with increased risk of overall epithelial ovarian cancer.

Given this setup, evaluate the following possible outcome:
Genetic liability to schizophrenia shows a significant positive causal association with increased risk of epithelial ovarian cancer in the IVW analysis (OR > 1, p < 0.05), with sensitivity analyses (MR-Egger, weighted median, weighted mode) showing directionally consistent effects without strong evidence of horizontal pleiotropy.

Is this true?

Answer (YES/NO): YES